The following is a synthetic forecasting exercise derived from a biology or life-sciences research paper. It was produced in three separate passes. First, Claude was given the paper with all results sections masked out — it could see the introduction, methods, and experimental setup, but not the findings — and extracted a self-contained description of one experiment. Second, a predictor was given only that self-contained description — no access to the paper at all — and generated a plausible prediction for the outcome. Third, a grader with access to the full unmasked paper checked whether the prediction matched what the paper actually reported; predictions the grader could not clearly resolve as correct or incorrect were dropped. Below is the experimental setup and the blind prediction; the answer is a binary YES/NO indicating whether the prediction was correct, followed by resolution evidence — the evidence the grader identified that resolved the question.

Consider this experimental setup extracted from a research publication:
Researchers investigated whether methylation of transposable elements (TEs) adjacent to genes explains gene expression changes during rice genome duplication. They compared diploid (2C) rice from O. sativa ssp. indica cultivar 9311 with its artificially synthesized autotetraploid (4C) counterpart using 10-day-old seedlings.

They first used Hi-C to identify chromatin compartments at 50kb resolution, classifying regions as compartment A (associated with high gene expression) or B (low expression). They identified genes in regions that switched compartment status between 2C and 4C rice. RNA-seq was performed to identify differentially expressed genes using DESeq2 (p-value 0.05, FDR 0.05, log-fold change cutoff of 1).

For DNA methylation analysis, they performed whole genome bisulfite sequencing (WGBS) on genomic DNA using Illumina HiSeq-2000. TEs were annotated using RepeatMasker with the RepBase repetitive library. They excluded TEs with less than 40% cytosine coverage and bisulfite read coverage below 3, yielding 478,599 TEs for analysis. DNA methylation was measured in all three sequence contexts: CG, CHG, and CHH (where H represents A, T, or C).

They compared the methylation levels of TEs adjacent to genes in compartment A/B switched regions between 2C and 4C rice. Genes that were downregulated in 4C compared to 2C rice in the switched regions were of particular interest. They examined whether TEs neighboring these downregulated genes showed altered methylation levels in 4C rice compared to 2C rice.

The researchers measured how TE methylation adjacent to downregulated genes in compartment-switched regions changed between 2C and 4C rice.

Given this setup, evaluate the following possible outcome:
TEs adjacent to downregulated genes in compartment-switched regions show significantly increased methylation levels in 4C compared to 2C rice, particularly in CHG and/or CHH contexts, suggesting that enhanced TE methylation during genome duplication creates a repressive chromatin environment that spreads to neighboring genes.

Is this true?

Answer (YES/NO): NO